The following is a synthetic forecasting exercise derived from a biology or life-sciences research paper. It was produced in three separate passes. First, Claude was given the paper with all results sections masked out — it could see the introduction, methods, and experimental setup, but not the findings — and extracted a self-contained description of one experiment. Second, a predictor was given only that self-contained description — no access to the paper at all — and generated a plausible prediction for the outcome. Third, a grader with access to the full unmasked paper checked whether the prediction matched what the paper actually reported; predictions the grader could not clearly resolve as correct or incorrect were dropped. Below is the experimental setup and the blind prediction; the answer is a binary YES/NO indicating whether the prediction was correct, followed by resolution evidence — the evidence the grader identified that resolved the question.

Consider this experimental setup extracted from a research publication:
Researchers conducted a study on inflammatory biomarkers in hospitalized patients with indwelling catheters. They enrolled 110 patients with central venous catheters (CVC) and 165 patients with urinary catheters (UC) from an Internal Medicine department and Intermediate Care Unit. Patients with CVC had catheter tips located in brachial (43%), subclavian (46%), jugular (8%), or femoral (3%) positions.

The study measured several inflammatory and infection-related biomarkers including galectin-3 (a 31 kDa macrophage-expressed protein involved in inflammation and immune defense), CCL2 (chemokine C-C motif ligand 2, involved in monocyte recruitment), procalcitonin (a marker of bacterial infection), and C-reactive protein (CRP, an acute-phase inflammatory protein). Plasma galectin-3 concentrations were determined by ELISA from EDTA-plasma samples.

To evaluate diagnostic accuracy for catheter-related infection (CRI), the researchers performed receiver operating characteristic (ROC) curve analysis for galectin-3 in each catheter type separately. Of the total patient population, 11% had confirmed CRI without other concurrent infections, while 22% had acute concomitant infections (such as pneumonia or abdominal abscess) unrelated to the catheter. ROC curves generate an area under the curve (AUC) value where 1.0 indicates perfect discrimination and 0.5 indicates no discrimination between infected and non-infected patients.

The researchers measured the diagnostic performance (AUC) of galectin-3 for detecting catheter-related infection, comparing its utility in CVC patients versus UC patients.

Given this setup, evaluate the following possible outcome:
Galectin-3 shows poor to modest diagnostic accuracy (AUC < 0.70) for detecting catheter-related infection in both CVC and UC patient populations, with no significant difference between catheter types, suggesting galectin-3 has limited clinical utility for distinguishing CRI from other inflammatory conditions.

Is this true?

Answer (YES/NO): NO